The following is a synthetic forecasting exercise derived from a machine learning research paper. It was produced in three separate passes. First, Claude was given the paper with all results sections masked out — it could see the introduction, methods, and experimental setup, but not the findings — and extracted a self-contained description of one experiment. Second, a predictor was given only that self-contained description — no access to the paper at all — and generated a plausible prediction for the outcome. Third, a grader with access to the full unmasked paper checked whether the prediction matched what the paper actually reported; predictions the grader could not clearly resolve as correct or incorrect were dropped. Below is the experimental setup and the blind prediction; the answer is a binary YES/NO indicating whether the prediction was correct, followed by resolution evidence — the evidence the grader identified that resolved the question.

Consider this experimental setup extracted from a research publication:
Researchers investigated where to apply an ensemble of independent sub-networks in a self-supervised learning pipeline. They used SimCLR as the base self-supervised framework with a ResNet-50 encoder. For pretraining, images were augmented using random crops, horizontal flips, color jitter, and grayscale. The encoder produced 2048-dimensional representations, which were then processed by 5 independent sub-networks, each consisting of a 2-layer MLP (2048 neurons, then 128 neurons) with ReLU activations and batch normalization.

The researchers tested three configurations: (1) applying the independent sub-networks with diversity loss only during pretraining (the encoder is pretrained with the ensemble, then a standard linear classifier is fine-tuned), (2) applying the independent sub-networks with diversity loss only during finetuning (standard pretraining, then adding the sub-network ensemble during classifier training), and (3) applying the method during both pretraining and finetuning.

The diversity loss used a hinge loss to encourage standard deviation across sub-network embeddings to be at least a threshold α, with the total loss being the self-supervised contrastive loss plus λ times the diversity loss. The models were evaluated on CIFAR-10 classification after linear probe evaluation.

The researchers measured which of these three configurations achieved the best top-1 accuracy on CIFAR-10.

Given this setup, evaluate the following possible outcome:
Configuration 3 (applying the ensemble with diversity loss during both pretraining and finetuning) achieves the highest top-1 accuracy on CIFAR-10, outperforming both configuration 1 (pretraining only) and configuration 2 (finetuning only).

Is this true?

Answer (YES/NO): YES